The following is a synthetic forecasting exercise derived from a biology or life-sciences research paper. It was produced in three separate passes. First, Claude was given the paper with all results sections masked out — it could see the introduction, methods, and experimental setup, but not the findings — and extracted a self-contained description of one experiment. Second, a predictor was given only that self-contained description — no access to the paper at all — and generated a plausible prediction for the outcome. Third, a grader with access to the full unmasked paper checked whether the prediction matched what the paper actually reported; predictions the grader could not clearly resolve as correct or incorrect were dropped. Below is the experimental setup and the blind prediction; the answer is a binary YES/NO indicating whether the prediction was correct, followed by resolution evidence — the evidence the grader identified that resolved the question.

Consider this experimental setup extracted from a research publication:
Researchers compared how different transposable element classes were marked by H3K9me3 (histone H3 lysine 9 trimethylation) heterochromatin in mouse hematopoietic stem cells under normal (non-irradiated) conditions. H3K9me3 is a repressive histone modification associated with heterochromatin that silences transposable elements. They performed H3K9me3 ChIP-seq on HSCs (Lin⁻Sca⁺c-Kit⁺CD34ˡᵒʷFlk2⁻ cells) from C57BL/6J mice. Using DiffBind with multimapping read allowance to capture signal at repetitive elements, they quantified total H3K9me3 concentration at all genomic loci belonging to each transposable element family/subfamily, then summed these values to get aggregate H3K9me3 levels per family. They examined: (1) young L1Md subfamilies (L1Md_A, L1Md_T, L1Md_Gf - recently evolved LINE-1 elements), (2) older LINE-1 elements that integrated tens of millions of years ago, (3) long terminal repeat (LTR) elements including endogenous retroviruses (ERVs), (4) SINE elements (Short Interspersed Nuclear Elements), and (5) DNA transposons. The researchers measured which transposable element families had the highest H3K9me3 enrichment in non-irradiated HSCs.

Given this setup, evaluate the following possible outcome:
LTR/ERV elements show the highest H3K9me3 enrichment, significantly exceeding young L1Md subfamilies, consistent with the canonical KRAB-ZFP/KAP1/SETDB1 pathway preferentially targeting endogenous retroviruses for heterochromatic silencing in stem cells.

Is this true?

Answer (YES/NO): NO